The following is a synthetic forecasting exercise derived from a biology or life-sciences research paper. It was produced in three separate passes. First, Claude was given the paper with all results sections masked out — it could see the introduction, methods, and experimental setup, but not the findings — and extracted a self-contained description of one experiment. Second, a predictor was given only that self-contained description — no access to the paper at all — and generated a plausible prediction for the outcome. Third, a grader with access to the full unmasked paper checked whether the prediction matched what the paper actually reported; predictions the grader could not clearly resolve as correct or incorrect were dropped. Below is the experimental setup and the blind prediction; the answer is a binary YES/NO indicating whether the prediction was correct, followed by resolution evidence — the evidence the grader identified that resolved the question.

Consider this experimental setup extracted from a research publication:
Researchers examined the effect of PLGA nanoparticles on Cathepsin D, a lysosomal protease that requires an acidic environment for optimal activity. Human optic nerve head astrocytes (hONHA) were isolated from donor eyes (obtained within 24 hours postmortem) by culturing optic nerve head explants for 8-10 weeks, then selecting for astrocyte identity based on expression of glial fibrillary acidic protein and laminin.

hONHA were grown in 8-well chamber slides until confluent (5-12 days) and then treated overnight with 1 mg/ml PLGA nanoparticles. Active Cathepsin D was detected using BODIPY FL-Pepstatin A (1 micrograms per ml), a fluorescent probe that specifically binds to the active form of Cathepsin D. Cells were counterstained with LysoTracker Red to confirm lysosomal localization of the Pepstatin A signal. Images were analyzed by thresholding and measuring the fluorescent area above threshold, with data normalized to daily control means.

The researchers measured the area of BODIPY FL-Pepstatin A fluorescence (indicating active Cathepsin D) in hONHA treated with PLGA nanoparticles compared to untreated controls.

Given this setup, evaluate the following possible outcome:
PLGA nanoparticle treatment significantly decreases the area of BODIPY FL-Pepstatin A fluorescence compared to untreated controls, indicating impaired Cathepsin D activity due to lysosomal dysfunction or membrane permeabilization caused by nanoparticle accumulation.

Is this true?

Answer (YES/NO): NO